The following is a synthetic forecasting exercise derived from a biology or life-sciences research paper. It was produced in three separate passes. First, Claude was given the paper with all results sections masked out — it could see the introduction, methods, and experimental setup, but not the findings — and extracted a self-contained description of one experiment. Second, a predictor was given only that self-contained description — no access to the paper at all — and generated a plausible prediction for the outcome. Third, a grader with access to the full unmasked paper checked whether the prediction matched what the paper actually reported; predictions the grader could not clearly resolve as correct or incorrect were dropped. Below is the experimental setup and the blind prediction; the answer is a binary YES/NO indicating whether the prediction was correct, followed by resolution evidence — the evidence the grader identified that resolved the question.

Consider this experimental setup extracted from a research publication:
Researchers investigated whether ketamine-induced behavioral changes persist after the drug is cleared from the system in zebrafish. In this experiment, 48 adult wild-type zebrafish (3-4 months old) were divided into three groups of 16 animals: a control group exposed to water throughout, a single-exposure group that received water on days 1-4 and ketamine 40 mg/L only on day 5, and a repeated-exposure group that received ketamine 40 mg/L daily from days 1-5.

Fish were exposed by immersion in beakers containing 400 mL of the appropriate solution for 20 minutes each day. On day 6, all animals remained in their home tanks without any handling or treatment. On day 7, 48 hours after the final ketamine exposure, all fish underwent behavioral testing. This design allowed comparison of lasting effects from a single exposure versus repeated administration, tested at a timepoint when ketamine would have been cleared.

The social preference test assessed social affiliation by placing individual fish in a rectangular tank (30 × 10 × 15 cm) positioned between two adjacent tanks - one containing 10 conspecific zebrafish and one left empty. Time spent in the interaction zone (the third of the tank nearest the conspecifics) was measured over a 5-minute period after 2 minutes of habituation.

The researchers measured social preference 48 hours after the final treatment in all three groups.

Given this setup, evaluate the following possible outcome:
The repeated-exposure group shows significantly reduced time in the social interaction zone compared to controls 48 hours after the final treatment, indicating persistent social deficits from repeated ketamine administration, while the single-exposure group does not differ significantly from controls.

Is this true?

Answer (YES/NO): NO